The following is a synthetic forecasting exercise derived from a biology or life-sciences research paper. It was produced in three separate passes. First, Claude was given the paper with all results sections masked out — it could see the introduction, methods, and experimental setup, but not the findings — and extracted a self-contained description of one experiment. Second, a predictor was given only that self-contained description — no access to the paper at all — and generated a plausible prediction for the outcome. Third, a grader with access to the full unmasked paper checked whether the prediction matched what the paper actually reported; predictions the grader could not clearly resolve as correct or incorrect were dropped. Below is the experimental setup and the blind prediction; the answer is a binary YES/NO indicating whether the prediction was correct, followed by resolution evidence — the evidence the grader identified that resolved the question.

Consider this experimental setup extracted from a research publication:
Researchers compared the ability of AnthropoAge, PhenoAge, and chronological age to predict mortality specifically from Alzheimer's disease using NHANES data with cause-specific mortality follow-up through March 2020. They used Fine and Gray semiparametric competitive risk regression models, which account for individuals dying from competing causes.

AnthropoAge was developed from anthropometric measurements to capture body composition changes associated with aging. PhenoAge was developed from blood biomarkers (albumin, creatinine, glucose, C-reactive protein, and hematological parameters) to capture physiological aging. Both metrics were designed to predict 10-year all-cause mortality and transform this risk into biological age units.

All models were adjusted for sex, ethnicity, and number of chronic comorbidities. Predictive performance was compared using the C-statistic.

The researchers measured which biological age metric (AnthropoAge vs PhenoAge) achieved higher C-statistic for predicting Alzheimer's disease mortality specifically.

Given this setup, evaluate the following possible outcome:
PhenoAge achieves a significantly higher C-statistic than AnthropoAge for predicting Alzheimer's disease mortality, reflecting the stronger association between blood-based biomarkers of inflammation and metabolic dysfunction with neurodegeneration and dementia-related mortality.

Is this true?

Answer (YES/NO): NO